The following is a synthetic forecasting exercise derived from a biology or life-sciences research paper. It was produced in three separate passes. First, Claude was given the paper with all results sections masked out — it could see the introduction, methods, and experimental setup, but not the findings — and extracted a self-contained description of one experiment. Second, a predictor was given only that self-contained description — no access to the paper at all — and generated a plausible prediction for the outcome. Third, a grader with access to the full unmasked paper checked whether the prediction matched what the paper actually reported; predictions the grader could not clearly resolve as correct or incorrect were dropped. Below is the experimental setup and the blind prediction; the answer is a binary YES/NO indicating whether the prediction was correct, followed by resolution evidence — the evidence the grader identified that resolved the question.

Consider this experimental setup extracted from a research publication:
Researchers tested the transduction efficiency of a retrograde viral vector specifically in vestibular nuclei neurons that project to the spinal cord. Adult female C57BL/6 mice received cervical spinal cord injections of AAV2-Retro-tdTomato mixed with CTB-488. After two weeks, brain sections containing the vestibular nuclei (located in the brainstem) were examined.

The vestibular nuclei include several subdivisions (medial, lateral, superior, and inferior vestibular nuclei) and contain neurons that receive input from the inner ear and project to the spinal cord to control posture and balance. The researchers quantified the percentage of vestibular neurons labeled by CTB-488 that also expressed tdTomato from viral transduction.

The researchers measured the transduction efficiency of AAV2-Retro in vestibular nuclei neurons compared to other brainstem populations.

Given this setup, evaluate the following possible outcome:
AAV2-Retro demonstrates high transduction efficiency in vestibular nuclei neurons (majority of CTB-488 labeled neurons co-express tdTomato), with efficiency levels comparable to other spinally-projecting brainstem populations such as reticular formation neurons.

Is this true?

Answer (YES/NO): YES